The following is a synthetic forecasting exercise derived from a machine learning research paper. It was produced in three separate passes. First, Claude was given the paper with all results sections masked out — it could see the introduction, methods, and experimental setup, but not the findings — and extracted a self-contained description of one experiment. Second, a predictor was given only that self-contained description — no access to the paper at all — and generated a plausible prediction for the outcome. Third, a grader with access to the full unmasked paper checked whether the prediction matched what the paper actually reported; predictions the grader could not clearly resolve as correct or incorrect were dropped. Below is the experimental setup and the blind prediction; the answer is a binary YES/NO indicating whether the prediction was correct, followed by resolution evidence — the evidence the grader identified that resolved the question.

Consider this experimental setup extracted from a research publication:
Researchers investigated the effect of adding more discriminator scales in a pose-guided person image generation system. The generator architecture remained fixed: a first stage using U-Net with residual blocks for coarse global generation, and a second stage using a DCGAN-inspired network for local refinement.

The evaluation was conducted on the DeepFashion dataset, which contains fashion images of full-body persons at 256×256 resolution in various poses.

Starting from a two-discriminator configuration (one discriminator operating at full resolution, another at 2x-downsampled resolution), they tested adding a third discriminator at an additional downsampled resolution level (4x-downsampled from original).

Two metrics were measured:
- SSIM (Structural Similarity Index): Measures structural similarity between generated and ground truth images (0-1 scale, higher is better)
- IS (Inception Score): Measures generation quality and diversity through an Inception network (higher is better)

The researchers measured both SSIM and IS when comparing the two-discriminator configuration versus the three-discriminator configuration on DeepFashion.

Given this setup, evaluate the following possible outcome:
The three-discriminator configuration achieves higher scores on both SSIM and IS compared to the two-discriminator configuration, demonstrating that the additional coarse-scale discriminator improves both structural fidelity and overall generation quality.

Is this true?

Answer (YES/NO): NO